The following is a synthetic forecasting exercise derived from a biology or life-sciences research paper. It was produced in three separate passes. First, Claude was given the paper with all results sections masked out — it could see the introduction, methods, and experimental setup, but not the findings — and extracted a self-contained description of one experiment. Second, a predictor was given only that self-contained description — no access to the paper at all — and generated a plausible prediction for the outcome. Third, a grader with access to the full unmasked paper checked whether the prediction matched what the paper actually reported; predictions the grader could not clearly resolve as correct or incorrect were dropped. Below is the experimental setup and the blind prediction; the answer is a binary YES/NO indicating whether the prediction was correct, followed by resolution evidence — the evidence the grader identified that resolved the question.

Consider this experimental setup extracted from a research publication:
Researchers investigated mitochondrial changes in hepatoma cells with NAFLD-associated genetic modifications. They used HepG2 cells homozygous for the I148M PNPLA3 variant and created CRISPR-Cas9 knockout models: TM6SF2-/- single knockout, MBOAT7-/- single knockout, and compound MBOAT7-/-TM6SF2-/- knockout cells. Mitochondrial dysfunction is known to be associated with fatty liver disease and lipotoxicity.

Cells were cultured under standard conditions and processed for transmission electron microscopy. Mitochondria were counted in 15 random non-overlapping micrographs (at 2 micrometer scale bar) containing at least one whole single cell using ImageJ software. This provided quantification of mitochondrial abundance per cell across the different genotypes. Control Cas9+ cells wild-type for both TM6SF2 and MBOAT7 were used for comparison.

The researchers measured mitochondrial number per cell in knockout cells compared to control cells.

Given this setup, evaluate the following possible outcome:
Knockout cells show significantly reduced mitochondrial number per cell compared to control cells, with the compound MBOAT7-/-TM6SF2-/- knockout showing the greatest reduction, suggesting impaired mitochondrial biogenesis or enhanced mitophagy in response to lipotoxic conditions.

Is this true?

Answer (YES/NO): NO